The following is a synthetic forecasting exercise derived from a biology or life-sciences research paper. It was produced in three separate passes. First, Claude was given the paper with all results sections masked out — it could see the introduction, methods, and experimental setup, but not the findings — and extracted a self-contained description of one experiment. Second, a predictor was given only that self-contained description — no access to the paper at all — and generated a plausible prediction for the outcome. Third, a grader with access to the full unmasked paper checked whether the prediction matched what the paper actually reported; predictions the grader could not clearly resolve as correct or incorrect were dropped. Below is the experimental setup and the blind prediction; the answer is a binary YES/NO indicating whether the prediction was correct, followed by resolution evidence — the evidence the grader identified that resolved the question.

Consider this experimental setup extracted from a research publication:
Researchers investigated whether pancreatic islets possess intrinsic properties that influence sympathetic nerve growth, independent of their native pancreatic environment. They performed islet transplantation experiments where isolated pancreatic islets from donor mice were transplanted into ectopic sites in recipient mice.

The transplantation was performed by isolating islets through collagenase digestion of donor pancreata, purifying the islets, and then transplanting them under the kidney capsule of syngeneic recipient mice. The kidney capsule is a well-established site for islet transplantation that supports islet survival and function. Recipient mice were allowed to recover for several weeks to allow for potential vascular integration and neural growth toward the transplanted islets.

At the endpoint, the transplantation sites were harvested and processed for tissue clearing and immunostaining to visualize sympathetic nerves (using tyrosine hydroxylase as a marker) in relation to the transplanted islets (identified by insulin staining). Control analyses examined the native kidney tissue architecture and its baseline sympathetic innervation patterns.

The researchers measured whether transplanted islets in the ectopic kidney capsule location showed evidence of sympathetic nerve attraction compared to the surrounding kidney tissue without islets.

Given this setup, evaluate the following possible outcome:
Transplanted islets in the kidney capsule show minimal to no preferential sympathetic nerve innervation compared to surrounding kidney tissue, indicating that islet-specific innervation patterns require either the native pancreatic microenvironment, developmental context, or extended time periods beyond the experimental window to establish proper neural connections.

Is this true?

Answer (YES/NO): NO